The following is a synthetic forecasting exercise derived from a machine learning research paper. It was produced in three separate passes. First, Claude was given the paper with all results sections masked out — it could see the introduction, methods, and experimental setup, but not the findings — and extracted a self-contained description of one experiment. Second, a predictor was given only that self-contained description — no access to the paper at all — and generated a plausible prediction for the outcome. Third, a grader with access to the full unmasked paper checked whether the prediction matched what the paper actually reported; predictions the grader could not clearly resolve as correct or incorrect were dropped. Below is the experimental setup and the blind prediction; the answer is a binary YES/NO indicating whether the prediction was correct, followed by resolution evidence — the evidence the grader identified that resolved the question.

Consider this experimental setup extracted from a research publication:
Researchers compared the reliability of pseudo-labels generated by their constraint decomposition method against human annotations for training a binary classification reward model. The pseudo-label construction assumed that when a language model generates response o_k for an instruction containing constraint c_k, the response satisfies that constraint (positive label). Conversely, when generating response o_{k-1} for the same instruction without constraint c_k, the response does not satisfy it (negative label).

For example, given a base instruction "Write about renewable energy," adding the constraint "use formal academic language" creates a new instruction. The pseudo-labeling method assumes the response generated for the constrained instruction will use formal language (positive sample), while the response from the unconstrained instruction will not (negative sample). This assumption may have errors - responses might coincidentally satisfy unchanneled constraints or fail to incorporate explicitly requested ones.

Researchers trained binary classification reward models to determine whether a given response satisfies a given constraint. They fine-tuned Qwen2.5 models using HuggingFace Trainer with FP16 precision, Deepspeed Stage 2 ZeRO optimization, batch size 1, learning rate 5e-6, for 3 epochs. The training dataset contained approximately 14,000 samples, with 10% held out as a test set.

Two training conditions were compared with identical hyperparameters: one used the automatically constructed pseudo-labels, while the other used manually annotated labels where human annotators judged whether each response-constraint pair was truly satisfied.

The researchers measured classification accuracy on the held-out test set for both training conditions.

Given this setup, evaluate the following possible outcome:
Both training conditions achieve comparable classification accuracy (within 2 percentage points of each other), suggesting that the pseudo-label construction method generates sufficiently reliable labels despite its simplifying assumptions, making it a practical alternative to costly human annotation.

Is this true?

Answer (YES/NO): YES